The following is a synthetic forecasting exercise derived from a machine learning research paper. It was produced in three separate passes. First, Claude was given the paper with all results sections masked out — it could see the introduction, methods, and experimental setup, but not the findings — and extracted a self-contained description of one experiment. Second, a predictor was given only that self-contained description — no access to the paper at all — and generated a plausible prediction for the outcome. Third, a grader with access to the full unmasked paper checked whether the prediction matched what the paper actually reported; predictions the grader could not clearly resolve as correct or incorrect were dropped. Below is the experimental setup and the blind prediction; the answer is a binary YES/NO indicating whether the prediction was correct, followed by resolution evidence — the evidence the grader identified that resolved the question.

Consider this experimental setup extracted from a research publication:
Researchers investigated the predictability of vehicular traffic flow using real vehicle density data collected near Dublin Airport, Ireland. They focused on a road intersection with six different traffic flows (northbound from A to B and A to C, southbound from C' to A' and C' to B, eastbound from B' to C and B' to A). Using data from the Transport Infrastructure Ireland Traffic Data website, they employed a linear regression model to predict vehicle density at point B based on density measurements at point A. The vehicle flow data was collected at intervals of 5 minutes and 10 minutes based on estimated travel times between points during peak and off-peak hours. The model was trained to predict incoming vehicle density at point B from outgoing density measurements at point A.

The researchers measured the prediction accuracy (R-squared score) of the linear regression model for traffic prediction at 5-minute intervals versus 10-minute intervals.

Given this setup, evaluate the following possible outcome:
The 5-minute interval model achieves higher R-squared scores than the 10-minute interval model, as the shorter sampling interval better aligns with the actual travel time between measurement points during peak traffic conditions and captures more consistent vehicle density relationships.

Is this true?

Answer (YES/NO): NO